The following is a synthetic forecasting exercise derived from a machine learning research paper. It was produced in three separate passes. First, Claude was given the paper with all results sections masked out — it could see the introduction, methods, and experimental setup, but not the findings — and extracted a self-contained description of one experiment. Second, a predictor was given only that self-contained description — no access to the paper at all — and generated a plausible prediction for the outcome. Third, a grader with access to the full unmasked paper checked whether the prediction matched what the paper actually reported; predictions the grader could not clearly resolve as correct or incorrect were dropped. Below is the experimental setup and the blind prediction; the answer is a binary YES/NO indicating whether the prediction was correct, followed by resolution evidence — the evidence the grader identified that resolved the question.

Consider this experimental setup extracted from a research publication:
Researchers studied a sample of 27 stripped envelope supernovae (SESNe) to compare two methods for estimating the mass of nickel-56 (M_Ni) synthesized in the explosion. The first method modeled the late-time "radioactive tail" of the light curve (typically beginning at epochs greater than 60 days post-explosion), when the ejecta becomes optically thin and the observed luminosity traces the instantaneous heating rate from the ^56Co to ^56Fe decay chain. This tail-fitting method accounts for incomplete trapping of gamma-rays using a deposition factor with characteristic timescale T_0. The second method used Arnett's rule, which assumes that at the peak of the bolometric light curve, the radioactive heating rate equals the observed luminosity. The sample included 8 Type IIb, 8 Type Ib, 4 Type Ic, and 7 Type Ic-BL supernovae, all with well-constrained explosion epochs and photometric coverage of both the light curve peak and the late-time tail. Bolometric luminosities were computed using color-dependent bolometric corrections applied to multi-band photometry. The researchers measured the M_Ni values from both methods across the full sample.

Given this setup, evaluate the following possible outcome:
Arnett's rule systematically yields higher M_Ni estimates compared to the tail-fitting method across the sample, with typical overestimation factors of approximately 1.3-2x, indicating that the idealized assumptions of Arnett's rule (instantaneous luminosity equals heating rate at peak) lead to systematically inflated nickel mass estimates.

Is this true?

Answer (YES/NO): YES